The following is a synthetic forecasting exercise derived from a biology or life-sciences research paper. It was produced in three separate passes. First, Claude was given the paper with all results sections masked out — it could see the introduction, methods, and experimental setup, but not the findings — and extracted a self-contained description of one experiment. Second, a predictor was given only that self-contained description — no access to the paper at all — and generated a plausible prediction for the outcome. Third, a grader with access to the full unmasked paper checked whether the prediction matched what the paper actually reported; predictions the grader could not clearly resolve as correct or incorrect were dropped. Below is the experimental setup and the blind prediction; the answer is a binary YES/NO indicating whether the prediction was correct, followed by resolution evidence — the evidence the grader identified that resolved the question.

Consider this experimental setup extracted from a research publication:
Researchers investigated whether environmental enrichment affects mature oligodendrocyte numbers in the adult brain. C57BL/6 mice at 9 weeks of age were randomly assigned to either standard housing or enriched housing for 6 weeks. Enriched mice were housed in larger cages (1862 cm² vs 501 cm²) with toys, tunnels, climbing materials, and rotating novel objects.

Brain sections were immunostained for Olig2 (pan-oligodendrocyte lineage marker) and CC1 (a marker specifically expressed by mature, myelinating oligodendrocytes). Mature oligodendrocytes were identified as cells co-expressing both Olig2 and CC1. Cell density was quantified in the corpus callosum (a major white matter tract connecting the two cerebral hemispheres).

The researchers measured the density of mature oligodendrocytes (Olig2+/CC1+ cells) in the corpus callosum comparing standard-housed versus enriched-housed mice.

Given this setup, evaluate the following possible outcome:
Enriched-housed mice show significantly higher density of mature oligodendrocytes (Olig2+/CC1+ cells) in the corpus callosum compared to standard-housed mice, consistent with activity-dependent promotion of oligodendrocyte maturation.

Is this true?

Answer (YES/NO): YES